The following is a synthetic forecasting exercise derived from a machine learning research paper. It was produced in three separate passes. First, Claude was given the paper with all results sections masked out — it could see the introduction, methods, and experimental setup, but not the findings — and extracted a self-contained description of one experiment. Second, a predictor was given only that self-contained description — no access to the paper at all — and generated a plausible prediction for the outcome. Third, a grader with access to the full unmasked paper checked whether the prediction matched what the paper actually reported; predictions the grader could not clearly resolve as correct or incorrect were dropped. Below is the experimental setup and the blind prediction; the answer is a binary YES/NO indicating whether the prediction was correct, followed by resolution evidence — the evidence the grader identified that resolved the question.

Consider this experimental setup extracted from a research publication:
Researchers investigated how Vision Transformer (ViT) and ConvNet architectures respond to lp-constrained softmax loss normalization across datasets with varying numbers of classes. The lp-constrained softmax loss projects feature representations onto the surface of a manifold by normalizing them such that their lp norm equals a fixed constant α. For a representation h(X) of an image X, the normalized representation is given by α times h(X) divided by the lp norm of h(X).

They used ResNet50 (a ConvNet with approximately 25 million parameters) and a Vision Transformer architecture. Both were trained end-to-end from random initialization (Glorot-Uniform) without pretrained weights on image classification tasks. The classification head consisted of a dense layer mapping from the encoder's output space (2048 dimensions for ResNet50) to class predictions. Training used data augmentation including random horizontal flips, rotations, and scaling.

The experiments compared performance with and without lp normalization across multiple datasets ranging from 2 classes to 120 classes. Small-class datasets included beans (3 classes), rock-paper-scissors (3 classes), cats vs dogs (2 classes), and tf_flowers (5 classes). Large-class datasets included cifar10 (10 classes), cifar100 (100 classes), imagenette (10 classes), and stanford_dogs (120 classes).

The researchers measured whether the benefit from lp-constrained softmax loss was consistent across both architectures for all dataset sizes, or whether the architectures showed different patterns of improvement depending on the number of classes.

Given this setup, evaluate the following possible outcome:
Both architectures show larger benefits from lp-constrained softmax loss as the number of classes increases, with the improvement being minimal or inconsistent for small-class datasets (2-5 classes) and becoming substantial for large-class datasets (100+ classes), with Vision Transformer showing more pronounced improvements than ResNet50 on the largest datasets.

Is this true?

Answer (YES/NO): NO